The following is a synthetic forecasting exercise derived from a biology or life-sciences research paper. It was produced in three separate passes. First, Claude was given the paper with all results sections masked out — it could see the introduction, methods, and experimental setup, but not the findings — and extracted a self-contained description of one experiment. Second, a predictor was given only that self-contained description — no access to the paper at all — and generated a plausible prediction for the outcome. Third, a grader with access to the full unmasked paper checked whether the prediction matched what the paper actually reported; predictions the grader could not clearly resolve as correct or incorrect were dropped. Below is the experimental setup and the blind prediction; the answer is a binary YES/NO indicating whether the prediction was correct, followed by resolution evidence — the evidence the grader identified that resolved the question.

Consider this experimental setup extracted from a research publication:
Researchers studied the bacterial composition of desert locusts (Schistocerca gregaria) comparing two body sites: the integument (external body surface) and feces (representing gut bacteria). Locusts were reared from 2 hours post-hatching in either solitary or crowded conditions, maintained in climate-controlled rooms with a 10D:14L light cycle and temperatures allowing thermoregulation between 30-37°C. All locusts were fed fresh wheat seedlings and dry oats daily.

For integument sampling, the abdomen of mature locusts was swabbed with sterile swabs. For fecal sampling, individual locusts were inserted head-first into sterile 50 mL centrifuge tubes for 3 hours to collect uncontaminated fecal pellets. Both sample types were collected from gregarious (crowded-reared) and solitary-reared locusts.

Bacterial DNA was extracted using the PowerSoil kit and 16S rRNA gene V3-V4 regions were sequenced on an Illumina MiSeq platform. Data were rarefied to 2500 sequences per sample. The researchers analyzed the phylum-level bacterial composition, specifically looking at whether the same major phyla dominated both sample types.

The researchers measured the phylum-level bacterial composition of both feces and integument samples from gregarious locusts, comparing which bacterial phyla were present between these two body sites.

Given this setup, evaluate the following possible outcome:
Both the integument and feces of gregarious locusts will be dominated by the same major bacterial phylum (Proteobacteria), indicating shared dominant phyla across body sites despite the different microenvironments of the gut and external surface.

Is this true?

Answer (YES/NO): NO